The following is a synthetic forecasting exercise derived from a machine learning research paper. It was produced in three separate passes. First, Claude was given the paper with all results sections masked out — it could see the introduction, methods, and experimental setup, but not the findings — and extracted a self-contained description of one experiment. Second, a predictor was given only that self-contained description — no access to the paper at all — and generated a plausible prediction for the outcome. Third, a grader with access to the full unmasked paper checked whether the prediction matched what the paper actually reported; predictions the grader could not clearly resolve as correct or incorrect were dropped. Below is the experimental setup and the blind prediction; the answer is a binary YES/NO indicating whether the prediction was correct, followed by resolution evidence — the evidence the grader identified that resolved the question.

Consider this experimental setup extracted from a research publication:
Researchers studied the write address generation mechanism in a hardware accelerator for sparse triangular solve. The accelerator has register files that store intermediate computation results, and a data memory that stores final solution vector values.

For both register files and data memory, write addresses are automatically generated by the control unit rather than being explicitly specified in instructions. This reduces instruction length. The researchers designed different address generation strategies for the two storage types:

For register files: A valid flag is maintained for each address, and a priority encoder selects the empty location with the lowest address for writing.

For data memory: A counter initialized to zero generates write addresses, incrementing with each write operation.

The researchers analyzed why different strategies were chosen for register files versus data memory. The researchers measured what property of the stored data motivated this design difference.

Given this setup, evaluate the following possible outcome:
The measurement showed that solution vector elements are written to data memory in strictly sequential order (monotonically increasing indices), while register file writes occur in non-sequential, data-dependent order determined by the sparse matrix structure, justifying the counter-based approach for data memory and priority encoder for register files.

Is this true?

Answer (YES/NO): NO